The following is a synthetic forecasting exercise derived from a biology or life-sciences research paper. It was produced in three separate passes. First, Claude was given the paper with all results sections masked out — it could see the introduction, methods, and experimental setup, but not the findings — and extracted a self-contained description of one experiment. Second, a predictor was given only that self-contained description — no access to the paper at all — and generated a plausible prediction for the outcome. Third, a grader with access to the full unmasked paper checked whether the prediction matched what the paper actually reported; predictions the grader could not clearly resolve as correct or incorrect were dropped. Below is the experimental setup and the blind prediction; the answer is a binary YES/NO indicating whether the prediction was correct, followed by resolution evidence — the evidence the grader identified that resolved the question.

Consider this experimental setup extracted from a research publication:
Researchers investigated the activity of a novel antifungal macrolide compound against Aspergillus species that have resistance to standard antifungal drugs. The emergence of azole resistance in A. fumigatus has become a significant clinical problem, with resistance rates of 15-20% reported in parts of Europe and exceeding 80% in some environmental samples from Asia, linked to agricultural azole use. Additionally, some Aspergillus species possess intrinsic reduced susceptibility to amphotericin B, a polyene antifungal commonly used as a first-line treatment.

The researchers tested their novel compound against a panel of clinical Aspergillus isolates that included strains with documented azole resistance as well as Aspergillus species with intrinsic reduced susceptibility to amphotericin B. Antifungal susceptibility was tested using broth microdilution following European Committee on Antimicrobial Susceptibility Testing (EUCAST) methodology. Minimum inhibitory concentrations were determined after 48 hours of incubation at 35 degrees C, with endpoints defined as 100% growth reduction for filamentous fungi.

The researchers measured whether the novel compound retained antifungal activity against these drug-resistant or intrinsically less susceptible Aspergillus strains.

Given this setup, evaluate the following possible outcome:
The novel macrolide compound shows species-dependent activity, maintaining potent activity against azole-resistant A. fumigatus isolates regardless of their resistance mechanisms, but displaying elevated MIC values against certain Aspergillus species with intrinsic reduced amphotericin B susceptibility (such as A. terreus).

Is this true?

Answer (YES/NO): NO